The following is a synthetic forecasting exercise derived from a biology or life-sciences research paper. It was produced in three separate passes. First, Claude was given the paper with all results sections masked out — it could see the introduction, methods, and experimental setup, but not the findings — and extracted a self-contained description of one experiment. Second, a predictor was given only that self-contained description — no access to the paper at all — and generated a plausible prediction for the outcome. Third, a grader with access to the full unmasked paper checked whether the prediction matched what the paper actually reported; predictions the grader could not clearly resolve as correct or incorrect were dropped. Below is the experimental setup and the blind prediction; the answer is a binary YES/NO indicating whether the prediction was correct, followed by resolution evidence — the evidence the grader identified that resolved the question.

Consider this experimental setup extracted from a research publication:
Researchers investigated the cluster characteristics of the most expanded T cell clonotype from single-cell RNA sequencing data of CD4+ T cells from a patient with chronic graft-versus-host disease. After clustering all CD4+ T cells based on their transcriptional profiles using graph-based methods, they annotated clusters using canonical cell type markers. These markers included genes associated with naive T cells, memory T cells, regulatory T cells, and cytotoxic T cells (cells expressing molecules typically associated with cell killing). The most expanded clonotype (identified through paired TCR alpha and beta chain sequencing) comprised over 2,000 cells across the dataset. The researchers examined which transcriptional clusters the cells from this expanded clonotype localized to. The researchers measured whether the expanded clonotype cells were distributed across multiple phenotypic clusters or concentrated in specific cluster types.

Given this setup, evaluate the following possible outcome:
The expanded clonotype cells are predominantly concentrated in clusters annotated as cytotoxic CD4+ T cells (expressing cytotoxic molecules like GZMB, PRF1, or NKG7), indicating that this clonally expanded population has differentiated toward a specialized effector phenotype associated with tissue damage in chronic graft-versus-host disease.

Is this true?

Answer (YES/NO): YES